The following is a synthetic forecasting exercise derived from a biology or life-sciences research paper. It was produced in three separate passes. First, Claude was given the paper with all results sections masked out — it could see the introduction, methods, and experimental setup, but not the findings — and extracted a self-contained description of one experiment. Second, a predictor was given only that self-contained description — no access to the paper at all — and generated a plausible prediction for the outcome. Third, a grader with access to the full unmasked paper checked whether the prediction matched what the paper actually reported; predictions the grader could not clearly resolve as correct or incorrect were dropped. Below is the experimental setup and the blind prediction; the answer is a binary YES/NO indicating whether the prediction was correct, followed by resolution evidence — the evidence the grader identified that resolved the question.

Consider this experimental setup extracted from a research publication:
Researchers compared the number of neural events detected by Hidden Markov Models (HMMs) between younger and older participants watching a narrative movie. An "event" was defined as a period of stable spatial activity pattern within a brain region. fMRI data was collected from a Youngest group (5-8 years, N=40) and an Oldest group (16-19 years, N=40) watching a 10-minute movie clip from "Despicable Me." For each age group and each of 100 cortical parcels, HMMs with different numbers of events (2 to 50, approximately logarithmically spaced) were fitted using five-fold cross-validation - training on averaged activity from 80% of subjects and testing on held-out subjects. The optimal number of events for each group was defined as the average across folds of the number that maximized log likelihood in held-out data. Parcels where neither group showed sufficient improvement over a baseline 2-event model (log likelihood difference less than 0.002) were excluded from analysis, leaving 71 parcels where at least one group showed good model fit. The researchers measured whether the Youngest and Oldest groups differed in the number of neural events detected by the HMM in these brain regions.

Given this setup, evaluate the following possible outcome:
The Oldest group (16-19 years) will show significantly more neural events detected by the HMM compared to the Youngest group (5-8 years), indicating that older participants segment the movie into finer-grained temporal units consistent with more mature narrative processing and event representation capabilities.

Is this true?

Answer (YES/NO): NO